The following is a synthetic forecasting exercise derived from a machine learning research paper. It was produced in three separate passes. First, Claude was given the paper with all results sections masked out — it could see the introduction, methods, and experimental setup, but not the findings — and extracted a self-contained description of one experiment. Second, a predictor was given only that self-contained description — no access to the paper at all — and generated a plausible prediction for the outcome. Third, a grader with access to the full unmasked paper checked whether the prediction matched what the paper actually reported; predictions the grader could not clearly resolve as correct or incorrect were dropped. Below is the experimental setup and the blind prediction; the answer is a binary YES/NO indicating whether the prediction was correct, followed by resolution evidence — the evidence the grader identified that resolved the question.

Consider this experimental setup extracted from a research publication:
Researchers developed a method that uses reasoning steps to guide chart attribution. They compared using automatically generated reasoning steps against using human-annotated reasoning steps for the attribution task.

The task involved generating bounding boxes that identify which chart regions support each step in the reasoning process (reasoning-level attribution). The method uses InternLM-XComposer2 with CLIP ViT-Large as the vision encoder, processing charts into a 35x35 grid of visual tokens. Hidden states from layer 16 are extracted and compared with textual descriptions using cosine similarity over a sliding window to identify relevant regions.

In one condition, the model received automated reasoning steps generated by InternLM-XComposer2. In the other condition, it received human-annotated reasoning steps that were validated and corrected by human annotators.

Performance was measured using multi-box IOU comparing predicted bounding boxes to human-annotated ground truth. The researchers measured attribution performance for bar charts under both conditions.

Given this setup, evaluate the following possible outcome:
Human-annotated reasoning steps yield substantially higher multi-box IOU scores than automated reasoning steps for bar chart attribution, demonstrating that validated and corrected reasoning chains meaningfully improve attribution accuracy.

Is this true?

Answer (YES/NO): YES